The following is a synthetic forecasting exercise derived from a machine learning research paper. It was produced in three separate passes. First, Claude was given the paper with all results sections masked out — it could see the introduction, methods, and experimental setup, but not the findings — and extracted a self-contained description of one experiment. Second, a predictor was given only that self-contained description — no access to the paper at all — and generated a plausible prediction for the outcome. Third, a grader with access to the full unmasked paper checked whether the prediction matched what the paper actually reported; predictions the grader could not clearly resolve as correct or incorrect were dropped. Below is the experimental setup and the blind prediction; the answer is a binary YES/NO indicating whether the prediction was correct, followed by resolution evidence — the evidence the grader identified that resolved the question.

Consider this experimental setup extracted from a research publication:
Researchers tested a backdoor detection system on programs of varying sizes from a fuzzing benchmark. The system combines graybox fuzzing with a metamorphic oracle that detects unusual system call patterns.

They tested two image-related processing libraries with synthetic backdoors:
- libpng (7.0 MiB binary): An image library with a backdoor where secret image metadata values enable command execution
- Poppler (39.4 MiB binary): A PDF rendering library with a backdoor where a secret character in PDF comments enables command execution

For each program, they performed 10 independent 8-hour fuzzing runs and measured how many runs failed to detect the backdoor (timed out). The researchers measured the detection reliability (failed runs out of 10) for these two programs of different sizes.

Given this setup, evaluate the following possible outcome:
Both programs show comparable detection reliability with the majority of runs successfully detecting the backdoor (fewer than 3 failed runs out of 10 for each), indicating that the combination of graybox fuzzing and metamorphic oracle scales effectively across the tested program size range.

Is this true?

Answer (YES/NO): YES